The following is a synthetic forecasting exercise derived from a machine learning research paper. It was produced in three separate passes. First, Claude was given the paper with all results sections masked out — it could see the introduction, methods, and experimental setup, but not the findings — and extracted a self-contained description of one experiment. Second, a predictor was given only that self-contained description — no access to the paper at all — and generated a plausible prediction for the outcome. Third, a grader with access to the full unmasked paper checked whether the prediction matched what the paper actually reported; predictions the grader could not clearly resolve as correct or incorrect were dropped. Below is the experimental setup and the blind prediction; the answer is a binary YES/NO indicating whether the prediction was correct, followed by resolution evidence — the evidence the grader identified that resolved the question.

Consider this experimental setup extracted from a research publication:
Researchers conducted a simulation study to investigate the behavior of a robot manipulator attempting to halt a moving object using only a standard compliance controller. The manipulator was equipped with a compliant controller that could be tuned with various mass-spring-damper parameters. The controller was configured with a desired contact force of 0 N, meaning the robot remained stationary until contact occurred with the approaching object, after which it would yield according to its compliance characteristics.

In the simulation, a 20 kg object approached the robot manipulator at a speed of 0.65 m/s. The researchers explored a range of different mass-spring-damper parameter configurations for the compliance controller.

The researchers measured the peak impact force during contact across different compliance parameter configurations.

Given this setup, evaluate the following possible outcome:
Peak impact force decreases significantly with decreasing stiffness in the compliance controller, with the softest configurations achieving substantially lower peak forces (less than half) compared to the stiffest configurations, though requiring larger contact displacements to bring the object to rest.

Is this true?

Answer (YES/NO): NO